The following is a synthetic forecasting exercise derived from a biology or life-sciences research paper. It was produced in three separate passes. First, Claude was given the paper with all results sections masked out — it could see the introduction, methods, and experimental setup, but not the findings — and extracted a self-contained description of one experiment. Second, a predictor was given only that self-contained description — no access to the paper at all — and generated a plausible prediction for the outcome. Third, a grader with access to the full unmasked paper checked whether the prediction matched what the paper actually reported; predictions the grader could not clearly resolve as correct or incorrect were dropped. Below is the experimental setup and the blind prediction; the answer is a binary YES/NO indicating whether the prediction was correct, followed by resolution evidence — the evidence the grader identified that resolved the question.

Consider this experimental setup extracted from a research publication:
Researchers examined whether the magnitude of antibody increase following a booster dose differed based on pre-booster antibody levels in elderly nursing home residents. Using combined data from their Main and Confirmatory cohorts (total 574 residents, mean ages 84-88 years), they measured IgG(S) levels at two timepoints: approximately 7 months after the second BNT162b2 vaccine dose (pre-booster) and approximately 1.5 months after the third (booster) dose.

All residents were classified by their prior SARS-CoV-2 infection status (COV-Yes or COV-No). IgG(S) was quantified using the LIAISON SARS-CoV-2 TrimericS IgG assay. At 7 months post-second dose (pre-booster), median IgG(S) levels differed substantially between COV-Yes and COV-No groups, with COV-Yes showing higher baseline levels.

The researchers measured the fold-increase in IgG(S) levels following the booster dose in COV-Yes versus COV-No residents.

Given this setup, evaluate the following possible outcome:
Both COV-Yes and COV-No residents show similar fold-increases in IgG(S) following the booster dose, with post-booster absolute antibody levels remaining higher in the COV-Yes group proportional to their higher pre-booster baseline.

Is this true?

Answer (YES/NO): NO